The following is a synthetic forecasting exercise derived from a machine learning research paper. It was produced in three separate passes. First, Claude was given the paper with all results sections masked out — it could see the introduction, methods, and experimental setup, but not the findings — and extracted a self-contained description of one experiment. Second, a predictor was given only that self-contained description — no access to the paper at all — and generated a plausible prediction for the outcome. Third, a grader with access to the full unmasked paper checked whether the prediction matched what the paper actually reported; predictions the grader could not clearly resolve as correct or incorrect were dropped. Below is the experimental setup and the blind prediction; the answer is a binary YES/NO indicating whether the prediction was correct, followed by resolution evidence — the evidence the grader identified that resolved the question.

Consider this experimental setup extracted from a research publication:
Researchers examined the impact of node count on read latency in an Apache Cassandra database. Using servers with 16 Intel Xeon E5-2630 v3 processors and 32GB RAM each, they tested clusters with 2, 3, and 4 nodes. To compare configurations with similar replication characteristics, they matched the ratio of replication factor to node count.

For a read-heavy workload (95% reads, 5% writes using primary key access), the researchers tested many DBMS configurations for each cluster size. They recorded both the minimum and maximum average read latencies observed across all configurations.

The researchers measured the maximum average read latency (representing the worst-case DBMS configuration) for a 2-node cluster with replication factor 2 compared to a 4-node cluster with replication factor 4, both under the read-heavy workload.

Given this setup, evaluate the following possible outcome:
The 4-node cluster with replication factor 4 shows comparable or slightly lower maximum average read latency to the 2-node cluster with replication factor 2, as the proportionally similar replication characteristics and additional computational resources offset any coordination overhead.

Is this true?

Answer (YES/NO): YES